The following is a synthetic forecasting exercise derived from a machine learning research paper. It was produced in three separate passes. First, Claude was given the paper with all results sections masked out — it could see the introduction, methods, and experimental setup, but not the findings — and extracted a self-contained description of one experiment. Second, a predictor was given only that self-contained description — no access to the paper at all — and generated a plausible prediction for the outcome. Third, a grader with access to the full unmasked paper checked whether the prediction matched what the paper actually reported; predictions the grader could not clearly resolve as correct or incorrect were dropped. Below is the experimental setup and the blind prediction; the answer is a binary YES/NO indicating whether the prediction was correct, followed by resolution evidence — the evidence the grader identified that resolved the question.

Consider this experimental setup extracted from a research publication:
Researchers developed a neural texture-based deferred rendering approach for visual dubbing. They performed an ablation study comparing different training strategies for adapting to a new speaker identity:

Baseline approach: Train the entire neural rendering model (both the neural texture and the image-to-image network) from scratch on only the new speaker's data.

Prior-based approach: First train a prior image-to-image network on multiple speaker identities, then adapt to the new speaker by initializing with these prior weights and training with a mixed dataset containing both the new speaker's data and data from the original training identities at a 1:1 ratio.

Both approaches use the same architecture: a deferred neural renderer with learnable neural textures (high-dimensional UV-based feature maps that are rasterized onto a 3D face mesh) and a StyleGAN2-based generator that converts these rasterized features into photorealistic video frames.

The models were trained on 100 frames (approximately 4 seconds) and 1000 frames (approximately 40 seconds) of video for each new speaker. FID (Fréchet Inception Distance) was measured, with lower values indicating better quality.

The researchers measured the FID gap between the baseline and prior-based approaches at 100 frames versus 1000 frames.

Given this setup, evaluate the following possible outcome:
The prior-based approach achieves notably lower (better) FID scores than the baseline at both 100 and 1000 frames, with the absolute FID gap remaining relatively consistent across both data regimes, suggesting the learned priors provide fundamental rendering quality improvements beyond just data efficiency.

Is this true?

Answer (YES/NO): NO